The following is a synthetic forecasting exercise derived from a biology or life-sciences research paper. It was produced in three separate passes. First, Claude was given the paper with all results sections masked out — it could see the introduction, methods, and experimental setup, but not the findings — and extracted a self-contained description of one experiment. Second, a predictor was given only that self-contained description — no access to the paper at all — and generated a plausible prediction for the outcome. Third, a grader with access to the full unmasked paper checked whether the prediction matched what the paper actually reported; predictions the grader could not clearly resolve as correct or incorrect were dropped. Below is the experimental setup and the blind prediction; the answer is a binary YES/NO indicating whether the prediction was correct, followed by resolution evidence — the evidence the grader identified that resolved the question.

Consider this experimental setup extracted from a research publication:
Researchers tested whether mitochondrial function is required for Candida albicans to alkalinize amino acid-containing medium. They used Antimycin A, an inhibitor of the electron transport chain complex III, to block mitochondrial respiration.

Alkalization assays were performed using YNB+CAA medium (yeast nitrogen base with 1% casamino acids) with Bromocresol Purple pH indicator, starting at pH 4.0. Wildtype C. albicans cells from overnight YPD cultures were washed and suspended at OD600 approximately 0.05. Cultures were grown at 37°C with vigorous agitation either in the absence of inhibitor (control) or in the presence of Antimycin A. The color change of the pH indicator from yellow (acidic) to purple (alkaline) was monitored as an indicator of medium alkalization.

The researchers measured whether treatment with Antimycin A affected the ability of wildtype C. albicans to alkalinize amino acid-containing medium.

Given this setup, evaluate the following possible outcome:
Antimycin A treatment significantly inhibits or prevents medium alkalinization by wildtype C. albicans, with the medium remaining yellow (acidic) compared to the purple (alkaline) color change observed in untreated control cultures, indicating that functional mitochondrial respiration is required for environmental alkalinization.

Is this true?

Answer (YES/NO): YES